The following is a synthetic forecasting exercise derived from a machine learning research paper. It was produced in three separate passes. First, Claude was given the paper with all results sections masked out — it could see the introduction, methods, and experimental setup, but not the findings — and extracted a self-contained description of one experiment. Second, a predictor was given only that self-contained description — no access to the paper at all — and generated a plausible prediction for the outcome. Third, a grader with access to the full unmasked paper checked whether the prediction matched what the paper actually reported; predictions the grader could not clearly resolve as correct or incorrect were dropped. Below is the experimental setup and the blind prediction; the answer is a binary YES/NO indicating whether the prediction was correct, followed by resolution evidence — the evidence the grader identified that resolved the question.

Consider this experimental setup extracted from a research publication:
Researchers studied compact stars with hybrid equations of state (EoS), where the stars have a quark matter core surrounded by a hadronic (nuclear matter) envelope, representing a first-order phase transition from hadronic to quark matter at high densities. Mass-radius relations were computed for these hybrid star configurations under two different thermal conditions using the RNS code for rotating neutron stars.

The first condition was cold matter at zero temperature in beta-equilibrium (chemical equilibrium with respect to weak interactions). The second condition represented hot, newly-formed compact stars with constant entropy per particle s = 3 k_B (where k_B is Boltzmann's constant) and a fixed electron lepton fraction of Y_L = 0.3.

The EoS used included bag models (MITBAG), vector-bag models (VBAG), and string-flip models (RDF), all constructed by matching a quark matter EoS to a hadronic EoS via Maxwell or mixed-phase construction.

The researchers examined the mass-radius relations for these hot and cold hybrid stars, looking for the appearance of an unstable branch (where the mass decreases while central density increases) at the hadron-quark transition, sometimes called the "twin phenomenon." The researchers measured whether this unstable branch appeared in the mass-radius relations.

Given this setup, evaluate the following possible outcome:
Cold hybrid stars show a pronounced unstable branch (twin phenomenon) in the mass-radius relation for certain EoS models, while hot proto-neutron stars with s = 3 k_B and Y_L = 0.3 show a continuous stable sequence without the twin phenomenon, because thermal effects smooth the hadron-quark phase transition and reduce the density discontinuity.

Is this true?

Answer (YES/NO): NO